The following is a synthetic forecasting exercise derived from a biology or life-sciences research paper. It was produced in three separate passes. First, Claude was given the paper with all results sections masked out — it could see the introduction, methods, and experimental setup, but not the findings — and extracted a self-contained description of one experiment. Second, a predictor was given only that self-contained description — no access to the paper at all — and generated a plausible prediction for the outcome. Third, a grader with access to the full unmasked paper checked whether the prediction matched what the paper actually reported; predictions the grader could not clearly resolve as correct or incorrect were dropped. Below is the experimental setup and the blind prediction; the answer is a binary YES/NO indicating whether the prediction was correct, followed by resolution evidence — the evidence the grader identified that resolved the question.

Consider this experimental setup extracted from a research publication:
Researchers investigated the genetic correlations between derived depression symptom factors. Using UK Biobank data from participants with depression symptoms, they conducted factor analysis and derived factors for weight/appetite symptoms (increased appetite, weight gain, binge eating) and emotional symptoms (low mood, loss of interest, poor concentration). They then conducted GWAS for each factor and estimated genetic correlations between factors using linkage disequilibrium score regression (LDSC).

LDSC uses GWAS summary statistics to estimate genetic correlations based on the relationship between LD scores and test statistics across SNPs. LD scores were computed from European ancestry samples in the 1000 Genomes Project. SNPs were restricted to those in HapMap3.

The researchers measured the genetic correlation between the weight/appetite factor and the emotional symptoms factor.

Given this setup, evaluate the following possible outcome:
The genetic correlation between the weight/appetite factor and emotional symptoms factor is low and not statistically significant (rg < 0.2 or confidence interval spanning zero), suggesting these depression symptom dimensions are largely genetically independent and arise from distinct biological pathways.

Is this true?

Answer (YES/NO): NO